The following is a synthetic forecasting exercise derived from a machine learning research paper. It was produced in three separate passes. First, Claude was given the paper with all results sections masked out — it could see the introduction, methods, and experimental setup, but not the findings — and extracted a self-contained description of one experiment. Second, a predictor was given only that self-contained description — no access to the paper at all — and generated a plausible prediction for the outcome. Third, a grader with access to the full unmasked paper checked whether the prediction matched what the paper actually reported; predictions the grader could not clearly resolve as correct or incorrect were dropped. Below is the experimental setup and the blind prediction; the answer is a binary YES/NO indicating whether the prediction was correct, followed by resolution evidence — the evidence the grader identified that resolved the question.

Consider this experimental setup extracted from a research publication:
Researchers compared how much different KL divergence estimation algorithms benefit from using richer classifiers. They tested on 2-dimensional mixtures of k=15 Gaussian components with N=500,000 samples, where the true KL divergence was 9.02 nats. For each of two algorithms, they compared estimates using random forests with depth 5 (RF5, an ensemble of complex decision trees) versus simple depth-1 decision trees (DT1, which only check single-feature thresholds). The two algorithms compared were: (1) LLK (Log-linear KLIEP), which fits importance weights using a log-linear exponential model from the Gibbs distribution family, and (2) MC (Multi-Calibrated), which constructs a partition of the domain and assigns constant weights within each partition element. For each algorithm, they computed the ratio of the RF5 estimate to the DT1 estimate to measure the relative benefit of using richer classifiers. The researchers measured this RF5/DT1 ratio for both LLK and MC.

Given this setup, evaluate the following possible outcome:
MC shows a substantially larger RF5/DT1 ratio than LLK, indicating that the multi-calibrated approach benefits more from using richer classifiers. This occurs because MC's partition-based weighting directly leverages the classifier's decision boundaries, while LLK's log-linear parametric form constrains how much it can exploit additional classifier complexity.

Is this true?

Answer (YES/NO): NO